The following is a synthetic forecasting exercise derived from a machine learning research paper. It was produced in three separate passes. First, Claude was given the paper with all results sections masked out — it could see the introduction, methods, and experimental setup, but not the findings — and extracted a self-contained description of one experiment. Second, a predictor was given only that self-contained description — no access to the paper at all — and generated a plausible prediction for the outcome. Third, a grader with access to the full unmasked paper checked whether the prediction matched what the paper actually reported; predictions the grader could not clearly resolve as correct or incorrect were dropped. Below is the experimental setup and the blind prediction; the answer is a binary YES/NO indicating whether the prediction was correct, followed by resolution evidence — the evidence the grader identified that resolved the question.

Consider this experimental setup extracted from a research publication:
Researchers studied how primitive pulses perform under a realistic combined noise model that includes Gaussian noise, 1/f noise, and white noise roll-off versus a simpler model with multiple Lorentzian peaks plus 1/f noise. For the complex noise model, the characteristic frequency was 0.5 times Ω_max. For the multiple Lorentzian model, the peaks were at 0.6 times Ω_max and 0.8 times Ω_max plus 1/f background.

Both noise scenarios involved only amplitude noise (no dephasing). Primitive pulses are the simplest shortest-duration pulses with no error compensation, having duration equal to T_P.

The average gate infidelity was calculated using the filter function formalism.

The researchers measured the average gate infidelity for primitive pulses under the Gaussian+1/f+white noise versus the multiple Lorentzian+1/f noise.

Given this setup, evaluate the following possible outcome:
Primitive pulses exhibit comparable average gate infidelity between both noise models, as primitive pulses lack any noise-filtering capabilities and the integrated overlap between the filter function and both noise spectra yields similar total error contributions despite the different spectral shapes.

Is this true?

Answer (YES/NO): YES